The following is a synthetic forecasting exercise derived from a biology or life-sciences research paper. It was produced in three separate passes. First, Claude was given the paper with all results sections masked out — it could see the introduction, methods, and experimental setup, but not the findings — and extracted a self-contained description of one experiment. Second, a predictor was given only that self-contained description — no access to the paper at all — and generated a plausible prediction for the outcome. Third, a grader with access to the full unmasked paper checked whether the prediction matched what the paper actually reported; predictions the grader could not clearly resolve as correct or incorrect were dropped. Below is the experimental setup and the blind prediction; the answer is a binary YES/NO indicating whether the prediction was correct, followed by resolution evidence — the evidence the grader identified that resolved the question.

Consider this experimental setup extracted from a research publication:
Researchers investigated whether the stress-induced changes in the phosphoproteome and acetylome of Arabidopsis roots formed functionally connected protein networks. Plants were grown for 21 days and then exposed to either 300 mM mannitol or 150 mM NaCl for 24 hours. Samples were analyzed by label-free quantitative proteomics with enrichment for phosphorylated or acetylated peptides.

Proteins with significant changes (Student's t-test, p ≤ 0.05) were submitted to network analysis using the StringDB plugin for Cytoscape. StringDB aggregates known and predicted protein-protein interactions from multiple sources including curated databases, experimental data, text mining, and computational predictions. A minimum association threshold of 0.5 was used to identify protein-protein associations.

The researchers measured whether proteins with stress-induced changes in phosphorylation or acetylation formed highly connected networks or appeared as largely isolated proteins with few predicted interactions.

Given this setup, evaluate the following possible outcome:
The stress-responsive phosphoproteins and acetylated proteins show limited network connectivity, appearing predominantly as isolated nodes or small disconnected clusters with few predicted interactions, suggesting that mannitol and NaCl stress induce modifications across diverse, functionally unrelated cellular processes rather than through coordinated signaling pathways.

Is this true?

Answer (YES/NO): NO